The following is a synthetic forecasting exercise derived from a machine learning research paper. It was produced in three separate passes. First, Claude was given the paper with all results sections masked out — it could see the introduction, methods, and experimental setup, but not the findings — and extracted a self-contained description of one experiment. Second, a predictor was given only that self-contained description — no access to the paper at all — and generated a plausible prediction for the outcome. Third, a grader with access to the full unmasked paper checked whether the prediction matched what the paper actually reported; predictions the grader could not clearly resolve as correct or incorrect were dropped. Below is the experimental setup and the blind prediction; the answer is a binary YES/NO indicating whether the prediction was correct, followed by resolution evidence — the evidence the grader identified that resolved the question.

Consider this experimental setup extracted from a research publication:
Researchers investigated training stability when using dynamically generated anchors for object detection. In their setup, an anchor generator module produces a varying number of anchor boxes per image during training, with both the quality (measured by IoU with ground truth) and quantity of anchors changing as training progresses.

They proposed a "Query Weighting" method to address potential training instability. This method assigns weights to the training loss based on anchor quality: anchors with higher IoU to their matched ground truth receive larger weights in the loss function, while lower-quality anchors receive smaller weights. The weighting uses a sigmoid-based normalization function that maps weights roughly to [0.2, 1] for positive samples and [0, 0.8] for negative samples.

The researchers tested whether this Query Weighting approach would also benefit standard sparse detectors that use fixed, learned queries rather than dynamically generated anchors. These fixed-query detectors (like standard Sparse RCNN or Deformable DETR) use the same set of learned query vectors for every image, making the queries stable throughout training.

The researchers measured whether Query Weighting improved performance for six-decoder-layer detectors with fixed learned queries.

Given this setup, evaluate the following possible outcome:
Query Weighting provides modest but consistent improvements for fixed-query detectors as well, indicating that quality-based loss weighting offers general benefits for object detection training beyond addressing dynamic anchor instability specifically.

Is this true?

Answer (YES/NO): NO